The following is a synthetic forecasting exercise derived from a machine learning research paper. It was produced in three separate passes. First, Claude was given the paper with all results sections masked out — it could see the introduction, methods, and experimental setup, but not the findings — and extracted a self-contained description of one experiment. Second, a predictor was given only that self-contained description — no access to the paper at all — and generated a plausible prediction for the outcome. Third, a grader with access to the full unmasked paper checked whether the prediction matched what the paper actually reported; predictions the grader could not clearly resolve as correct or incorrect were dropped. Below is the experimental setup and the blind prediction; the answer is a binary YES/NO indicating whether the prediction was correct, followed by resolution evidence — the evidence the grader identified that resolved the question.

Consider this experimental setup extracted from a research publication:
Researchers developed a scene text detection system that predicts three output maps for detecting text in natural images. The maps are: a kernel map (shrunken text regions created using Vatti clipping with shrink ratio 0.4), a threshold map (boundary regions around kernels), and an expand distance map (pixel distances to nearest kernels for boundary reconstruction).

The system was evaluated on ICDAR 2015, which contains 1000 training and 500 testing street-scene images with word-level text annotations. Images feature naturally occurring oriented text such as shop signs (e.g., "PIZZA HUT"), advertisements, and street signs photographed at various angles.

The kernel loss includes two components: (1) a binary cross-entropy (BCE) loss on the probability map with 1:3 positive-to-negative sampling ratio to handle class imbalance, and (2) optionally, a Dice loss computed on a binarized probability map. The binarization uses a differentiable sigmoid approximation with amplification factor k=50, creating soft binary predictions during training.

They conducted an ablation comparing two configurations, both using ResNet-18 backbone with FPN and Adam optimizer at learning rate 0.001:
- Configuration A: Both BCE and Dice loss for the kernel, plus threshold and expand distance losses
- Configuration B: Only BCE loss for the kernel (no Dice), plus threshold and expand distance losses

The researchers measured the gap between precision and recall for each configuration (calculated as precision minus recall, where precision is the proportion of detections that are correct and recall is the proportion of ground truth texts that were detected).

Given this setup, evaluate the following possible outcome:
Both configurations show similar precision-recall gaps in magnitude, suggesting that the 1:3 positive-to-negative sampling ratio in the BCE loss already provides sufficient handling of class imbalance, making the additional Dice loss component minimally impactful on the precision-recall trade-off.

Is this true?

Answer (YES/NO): NO